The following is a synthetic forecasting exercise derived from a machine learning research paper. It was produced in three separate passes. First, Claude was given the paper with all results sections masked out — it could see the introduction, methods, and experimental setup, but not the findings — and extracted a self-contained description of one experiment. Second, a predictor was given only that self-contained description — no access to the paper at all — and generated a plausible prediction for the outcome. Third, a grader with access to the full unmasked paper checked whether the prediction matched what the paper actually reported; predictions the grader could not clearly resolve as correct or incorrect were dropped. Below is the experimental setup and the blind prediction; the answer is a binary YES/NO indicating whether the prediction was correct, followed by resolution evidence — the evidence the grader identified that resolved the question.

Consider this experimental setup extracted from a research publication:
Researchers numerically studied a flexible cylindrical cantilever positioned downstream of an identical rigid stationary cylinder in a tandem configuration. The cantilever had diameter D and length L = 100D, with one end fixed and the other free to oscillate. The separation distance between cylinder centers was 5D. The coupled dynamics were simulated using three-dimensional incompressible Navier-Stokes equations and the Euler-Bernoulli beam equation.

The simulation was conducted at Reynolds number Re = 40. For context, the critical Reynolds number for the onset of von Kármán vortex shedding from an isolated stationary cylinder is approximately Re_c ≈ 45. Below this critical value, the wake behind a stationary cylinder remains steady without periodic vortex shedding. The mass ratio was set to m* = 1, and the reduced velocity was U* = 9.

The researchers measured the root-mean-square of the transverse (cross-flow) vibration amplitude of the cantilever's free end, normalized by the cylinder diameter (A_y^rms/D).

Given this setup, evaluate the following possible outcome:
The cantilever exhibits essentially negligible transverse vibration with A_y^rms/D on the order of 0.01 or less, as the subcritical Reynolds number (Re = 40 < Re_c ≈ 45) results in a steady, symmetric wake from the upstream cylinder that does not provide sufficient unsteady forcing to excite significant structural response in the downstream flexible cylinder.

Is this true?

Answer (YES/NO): NO